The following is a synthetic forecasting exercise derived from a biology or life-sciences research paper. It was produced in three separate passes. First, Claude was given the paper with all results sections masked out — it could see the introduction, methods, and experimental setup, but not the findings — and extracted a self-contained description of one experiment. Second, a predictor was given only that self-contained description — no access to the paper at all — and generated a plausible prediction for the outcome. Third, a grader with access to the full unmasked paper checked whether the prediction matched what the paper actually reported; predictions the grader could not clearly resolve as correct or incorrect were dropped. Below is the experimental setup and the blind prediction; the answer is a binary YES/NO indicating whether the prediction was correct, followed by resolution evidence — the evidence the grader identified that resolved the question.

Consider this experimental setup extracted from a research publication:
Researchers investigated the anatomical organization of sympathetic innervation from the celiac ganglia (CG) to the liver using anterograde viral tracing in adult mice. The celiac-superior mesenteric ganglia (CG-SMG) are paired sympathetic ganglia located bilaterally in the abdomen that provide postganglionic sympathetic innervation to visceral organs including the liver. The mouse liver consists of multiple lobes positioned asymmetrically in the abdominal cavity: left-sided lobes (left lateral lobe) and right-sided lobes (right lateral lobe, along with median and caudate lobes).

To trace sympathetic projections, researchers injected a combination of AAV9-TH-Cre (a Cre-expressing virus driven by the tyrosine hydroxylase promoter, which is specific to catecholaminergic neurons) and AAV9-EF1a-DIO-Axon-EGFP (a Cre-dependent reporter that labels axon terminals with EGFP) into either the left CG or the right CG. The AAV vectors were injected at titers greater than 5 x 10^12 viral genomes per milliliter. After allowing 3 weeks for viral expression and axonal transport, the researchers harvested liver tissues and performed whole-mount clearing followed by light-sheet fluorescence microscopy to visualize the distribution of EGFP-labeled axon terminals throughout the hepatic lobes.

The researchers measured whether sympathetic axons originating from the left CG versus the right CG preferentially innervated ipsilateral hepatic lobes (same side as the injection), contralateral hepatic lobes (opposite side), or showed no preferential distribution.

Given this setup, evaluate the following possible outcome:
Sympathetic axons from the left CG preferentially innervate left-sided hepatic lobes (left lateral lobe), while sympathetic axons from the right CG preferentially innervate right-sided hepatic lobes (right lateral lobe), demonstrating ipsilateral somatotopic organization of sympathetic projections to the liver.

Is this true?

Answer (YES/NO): NO